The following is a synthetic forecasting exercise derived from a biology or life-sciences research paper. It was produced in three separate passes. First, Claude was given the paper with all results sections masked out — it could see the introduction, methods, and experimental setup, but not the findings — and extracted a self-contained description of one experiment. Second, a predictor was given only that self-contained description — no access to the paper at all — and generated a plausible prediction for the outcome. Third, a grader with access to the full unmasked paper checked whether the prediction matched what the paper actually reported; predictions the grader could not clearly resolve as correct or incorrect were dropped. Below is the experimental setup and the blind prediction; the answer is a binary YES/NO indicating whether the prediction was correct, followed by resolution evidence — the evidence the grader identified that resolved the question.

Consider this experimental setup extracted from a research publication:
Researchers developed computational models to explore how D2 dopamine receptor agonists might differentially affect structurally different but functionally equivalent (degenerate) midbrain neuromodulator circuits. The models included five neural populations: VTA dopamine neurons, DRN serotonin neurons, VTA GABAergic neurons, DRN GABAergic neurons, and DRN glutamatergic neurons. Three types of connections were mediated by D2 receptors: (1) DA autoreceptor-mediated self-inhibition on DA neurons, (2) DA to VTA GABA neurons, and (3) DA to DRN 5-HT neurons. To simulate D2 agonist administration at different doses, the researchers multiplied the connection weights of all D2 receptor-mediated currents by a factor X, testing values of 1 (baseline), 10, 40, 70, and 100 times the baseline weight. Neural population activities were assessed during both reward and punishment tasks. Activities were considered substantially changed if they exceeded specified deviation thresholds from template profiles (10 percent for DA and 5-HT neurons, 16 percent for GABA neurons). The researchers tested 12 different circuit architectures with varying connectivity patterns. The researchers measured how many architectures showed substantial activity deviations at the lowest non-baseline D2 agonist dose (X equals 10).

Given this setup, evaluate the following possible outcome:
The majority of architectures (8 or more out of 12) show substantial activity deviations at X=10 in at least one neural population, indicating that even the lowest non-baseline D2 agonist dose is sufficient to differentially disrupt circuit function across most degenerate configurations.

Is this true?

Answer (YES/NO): YES